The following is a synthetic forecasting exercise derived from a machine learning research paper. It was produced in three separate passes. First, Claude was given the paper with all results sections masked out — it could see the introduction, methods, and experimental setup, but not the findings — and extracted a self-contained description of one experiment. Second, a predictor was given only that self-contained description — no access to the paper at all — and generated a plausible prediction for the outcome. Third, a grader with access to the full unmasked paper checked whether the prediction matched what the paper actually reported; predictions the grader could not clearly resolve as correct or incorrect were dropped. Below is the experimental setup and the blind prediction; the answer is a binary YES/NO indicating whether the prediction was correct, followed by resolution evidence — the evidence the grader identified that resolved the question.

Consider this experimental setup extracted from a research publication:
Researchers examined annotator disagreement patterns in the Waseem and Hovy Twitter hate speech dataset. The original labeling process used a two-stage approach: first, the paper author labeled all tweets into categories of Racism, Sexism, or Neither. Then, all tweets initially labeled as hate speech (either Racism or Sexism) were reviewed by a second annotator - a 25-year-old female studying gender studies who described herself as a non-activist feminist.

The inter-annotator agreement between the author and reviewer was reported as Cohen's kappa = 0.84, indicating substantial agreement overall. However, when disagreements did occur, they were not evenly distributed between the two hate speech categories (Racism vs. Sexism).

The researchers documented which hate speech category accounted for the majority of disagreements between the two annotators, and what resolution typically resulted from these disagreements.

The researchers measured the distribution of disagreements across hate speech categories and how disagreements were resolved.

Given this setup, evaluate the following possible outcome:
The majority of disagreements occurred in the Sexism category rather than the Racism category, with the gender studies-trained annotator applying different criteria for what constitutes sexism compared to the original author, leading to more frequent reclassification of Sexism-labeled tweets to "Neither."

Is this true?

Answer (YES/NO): YES